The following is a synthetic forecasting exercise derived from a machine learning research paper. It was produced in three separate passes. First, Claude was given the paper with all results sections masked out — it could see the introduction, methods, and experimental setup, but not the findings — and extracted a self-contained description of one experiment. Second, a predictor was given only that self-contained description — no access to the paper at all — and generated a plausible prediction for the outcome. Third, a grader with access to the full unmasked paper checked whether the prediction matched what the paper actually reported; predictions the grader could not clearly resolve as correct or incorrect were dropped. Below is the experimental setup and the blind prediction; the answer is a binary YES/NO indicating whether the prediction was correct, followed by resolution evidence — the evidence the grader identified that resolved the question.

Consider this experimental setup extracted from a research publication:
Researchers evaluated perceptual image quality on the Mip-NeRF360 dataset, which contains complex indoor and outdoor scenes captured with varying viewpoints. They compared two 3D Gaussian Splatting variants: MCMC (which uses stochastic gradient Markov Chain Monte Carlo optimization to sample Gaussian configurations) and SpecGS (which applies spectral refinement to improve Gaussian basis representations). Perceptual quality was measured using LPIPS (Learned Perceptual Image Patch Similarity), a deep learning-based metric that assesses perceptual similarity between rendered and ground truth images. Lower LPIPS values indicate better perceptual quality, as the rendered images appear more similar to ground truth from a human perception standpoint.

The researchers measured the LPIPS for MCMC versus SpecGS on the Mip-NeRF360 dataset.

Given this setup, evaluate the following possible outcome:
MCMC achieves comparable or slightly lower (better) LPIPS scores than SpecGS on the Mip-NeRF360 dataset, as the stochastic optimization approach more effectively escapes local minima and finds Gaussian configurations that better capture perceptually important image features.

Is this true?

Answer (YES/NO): NO